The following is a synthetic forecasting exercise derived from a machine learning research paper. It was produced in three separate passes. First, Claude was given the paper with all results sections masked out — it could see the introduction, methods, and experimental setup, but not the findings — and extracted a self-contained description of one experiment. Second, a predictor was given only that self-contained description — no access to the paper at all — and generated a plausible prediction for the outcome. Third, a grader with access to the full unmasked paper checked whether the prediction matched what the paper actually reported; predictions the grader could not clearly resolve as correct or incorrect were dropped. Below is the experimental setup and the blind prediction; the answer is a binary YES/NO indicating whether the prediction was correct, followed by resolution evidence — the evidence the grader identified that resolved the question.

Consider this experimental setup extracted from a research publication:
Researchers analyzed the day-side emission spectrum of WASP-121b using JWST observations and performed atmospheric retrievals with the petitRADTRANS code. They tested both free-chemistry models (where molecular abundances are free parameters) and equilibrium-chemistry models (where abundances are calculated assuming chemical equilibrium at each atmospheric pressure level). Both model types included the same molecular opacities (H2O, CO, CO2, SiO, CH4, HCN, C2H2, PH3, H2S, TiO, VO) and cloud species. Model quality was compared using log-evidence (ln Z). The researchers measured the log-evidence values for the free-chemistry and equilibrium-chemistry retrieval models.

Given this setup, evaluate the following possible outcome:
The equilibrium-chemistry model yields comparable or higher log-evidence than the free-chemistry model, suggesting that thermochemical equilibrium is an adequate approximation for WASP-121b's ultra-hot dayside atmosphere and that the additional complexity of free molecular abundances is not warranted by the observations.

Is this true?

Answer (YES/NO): NO